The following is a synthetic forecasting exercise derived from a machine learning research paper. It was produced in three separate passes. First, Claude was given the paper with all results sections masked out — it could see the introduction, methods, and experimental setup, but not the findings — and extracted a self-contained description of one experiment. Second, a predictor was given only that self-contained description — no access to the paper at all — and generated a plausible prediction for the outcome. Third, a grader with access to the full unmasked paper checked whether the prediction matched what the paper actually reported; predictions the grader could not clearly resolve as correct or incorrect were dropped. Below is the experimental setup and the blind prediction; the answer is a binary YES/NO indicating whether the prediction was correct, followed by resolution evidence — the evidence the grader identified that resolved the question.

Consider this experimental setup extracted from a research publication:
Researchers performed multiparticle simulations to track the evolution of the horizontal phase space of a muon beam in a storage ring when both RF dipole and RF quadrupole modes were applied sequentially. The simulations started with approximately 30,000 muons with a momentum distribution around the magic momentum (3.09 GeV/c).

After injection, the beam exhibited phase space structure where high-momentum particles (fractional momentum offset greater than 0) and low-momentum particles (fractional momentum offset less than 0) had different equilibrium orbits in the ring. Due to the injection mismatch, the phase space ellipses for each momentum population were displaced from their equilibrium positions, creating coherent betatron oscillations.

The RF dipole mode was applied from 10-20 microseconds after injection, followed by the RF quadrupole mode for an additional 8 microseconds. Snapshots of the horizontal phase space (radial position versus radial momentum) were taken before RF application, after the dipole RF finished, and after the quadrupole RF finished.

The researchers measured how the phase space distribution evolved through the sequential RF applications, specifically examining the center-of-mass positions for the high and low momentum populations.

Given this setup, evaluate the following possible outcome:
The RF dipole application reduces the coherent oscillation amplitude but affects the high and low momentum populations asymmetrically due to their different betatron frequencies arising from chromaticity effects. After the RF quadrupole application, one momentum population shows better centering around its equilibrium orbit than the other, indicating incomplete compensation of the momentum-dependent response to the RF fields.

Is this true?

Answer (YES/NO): NO